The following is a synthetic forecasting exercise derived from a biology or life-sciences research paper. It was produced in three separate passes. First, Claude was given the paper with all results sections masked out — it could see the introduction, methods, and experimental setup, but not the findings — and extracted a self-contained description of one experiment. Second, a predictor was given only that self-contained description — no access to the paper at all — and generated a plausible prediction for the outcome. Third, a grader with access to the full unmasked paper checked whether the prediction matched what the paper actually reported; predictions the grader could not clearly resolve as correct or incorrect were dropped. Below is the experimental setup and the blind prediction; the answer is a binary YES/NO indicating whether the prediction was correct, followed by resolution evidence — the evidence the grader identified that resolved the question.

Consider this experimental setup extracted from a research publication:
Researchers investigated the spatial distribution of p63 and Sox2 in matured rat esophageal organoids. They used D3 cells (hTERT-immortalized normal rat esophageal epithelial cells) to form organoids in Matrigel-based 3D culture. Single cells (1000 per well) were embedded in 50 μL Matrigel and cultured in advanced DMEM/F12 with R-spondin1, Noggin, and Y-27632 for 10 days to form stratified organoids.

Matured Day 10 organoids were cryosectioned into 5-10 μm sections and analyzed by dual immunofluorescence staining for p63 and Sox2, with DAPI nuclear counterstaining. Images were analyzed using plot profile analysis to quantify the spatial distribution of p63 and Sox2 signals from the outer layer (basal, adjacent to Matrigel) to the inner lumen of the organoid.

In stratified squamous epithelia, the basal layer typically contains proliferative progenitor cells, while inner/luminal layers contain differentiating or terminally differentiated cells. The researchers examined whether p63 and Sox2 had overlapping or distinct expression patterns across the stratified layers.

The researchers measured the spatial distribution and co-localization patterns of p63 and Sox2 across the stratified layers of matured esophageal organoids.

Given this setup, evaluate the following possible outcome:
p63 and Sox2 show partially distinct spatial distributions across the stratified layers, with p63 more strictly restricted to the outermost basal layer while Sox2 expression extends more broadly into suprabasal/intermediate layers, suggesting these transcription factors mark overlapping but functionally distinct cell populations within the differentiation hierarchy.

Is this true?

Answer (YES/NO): YES